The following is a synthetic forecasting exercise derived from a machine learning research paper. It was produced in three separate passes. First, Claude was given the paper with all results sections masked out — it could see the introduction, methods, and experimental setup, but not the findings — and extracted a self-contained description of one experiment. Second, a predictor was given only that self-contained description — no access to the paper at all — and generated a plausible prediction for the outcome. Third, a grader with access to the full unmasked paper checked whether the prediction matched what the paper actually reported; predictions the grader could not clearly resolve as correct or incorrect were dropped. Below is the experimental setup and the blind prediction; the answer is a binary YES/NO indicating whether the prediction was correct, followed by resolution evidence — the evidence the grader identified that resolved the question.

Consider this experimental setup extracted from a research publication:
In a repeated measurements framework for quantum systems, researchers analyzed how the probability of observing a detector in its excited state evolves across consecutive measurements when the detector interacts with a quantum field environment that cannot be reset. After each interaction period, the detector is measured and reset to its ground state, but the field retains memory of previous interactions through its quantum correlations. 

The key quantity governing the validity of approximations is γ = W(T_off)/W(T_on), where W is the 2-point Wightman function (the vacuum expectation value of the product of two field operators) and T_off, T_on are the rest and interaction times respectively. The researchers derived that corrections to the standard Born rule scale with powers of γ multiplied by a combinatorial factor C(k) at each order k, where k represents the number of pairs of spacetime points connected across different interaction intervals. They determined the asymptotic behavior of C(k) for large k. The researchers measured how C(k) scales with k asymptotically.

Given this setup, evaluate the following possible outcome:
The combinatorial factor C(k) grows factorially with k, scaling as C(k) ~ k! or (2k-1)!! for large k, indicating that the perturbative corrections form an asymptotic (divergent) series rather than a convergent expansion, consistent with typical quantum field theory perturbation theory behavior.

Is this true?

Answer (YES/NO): YES